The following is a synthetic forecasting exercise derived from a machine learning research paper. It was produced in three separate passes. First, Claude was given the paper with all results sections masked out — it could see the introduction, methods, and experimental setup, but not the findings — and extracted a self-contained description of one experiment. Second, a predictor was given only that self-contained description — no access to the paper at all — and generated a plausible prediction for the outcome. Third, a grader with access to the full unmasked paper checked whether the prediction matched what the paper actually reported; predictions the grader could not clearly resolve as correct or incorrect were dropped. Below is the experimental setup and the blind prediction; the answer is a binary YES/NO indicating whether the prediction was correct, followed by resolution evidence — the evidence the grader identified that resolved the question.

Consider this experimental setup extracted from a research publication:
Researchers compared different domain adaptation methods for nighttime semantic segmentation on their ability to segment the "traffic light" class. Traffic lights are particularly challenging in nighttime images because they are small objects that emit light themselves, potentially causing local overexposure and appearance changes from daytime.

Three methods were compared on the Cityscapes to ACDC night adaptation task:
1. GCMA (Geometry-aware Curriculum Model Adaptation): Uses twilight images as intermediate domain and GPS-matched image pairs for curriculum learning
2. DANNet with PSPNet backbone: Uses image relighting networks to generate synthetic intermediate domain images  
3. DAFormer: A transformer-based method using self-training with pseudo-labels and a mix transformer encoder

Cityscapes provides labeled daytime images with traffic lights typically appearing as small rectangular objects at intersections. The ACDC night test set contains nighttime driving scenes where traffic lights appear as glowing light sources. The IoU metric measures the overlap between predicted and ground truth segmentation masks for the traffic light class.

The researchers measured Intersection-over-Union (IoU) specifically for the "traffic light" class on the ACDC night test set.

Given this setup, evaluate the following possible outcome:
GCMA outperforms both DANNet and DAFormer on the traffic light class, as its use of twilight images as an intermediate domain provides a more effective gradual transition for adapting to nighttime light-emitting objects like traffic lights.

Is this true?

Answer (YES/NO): YES